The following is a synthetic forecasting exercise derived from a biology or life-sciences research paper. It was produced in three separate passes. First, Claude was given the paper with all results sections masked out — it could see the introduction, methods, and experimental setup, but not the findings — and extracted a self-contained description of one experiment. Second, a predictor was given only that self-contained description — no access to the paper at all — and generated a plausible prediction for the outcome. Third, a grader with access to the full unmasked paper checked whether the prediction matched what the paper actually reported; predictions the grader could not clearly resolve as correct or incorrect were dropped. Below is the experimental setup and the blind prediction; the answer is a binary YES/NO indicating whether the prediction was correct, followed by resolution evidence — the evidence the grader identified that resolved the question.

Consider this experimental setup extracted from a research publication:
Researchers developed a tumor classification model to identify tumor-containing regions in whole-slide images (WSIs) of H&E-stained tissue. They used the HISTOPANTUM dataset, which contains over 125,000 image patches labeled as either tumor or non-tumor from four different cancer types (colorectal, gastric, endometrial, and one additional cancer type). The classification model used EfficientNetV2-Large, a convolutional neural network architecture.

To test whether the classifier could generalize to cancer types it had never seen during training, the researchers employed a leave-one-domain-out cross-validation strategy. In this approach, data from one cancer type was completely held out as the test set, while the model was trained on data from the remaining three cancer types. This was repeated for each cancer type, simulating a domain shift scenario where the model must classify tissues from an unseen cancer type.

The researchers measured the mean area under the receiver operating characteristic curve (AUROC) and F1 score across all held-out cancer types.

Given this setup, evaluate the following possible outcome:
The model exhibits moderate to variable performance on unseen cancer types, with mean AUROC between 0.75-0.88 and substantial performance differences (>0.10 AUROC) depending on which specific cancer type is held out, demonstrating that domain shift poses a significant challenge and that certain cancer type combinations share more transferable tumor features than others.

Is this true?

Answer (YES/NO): NO